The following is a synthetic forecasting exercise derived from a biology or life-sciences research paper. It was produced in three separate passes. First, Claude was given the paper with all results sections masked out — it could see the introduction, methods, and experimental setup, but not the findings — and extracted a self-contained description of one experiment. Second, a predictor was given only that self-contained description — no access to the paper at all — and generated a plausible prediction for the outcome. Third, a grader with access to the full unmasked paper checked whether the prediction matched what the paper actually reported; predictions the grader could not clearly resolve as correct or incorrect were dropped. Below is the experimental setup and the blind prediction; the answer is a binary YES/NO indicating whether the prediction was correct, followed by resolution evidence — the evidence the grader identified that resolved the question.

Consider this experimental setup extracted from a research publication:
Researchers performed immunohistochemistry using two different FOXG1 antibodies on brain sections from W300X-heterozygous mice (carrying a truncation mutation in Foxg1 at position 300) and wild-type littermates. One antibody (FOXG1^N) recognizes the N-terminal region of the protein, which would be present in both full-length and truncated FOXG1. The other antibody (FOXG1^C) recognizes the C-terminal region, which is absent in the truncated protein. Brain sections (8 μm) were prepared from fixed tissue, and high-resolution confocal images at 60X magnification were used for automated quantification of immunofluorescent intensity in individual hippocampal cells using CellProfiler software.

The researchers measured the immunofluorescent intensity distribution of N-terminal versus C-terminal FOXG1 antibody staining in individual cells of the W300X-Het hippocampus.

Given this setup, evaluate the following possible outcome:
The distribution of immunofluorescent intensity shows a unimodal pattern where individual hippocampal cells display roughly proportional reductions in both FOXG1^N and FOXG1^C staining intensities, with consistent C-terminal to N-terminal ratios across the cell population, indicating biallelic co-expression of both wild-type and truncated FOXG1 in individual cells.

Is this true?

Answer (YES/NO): NO